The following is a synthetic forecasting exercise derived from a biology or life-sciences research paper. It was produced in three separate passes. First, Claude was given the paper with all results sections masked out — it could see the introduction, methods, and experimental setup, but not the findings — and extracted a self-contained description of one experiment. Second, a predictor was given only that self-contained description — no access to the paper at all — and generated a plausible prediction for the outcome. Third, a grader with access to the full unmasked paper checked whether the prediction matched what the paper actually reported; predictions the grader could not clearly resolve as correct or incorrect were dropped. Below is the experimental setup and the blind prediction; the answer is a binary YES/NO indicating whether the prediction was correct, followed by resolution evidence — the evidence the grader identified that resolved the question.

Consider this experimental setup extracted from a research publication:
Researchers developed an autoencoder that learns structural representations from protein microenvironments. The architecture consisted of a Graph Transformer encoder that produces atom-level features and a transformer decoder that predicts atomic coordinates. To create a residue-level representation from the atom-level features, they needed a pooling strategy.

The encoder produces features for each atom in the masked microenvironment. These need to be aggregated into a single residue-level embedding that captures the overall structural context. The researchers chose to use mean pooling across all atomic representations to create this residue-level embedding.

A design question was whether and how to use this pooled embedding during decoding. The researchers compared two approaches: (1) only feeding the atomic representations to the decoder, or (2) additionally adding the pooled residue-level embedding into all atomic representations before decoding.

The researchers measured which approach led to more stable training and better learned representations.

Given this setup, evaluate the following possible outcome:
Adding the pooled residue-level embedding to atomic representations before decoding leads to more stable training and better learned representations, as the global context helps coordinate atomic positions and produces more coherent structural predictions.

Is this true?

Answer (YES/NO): NO